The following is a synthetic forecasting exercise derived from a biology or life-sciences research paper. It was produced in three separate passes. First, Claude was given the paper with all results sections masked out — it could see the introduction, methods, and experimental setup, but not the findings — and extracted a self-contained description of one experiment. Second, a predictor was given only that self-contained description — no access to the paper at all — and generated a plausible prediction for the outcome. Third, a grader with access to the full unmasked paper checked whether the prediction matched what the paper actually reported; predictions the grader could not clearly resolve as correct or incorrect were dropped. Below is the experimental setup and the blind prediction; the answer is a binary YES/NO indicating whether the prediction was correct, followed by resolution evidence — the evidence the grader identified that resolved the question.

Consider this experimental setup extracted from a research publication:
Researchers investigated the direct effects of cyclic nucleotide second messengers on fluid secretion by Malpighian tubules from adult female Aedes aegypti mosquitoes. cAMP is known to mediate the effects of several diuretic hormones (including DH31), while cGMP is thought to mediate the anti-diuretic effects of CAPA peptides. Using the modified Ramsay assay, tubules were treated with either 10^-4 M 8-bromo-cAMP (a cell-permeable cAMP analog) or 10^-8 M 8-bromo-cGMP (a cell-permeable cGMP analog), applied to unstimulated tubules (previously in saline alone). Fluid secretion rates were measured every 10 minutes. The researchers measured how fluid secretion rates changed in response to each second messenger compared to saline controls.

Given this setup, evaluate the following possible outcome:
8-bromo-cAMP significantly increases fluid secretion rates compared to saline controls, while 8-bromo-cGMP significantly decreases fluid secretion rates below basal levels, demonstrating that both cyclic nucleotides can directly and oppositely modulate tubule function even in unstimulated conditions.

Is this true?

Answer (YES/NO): NO